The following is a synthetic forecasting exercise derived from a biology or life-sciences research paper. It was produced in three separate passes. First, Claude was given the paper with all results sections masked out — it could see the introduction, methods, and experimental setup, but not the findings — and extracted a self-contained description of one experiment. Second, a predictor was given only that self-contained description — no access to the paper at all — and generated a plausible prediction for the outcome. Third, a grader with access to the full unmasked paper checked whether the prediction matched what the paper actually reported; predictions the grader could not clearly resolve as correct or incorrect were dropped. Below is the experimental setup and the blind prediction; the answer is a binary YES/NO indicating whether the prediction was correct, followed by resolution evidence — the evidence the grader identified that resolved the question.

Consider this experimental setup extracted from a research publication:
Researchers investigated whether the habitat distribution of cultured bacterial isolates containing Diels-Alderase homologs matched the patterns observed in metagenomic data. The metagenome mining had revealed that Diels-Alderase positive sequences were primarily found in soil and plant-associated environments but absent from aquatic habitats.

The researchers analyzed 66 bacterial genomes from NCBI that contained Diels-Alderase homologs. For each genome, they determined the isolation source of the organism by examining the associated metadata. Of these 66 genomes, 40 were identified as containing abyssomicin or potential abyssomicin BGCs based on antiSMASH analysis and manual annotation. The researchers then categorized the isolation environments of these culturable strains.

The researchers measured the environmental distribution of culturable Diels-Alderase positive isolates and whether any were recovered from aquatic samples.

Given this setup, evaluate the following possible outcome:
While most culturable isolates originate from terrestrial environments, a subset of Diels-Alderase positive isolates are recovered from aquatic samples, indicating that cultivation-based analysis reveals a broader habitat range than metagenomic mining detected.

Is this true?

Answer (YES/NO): YES